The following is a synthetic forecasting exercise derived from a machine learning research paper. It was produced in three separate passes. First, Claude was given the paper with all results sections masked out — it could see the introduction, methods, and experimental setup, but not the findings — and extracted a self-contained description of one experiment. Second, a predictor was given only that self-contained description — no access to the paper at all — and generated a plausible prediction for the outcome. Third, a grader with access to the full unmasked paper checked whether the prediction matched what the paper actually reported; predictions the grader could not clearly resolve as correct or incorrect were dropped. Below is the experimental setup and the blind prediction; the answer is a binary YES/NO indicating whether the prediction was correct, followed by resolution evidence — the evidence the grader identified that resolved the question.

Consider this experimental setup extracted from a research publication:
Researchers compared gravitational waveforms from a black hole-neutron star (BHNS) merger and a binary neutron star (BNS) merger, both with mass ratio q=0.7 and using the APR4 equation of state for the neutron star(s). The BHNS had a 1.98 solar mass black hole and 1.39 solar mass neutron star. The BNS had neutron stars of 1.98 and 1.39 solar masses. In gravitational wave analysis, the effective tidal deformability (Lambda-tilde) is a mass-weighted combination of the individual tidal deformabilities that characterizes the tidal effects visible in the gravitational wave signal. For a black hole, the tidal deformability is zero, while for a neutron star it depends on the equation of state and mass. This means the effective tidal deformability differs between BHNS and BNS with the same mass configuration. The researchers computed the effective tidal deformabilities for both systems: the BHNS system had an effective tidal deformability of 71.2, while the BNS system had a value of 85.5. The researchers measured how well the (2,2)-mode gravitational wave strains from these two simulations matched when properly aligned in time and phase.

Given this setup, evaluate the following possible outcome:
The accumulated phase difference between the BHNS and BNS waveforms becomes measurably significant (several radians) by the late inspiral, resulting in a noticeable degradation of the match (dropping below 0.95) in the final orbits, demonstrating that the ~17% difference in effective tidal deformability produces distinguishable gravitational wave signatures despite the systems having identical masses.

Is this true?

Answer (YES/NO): NO